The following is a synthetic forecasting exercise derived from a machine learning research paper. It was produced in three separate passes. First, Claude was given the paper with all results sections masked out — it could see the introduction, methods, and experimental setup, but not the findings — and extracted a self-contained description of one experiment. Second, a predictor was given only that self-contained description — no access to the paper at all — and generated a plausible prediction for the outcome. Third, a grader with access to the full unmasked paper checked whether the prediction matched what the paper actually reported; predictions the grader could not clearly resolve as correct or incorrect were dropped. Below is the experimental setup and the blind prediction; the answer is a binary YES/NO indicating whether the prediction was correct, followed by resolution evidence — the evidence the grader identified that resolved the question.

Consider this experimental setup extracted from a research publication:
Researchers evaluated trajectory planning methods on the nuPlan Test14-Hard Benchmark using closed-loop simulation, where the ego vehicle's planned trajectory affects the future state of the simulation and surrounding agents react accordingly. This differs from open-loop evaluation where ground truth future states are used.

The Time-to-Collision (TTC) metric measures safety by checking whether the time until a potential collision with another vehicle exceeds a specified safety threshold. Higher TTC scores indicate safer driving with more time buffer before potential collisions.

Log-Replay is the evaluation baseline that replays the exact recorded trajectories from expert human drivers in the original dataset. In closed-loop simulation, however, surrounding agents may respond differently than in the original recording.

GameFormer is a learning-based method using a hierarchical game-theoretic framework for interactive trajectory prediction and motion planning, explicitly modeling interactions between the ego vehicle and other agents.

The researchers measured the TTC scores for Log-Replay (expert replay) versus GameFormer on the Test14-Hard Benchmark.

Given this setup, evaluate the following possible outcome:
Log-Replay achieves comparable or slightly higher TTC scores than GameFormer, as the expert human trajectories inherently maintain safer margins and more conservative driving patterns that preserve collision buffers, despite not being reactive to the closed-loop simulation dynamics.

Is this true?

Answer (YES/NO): NO